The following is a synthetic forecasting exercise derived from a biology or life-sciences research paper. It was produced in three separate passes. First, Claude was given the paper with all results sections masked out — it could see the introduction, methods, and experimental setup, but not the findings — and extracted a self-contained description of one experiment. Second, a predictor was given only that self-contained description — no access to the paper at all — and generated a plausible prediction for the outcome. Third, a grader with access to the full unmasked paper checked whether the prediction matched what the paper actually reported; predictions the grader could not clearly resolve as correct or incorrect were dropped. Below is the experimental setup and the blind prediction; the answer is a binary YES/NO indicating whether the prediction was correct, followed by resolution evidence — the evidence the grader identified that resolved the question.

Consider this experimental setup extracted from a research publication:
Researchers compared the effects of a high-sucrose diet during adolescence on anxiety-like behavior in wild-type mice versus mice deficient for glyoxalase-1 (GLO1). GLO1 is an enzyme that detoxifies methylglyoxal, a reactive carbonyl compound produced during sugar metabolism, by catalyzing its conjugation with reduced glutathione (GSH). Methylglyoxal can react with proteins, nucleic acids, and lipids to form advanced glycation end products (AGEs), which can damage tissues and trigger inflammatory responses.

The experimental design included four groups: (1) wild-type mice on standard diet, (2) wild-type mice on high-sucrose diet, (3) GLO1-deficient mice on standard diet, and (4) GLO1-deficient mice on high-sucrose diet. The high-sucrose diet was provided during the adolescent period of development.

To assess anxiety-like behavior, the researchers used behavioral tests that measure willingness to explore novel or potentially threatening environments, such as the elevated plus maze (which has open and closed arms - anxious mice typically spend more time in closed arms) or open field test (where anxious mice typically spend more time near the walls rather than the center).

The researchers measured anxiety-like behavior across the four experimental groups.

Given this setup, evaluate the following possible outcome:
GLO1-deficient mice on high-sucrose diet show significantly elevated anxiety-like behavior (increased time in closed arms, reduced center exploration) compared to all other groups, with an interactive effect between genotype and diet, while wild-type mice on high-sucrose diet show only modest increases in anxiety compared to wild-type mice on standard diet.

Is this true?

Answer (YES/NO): NO